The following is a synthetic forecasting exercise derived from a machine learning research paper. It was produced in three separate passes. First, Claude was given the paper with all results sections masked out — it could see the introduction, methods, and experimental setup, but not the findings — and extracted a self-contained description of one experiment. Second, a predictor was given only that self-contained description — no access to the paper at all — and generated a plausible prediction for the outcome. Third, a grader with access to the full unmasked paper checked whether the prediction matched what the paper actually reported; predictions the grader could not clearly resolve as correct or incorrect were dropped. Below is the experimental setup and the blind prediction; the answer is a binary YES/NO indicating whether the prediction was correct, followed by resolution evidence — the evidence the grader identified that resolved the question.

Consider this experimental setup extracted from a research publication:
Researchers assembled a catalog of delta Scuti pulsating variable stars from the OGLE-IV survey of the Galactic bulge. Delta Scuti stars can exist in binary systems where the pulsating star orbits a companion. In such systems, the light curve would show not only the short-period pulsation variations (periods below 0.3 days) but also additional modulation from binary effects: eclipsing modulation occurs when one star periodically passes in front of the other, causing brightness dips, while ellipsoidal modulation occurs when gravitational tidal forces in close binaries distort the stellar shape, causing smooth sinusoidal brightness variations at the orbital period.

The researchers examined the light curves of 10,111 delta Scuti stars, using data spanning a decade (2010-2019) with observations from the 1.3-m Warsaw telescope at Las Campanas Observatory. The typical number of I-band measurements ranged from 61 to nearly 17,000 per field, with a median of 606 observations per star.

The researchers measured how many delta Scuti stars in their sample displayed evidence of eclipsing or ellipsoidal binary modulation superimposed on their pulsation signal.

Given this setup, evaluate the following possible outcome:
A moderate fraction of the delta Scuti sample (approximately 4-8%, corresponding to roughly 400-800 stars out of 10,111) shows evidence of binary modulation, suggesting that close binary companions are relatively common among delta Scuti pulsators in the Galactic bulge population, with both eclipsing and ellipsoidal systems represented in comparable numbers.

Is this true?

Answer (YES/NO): NO